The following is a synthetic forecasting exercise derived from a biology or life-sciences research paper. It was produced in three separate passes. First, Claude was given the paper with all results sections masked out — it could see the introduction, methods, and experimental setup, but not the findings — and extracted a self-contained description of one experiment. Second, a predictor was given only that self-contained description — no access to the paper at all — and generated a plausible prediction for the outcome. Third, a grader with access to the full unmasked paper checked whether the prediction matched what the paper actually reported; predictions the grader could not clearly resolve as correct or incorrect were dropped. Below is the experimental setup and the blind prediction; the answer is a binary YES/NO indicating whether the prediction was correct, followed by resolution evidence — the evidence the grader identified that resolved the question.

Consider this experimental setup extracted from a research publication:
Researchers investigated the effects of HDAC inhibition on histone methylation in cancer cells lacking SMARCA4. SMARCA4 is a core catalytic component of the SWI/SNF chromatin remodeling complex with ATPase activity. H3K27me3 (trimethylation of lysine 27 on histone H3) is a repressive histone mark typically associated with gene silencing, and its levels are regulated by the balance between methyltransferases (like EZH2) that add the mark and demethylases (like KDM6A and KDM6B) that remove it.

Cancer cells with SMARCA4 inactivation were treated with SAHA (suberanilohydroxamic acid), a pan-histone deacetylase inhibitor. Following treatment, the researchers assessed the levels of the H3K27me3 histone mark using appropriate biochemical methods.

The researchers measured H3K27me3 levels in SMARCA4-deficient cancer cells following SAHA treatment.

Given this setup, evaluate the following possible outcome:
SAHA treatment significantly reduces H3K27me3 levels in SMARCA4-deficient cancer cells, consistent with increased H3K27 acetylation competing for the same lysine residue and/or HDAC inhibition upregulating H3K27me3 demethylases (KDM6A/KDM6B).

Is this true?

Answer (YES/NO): NO